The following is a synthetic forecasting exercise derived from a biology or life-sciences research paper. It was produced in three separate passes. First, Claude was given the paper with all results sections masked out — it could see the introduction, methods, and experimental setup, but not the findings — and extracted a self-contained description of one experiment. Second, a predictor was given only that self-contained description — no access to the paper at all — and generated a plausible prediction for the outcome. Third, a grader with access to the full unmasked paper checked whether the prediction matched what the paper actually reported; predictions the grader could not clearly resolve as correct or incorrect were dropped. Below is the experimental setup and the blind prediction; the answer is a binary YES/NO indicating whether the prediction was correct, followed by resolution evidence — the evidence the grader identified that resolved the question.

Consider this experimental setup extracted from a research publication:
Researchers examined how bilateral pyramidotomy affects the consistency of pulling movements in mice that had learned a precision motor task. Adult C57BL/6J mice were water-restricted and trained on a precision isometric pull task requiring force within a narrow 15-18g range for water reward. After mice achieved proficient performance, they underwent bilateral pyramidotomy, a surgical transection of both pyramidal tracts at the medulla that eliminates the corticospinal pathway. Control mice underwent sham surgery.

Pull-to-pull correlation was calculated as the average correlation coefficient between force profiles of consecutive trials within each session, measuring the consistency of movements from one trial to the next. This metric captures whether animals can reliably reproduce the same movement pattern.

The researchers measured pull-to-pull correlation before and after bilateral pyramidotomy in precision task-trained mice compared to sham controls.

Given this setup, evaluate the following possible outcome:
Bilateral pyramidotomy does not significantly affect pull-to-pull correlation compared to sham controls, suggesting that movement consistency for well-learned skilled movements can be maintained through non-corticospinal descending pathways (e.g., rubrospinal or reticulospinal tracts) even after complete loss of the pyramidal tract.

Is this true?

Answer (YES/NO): NO